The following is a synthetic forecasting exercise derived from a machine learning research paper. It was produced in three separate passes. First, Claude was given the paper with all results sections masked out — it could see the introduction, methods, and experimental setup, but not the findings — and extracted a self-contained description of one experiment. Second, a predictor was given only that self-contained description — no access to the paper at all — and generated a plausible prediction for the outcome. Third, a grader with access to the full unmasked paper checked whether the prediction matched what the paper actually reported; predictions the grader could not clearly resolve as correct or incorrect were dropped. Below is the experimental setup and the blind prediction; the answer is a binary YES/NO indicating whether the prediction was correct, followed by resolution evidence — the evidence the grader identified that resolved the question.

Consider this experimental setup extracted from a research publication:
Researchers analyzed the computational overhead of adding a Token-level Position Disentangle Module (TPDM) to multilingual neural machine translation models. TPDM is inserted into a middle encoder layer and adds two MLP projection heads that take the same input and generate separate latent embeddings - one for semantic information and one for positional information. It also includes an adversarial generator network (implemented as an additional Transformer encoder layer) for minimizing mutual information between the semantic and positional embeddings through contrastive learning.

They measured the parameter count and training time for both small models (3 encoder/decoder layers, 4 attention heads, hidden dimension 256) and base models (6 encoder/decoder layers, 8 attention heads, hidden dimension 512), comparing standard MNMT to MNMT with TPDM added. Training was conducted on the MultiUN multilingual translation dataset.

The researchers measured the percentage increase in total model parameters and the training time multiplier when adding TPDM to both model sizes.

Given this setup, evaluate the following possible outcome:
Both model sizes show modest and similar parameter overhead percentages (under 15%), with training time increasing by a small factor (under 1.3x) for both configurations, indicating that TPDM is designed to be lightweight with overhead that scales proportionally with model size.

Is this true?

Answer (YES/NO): NO